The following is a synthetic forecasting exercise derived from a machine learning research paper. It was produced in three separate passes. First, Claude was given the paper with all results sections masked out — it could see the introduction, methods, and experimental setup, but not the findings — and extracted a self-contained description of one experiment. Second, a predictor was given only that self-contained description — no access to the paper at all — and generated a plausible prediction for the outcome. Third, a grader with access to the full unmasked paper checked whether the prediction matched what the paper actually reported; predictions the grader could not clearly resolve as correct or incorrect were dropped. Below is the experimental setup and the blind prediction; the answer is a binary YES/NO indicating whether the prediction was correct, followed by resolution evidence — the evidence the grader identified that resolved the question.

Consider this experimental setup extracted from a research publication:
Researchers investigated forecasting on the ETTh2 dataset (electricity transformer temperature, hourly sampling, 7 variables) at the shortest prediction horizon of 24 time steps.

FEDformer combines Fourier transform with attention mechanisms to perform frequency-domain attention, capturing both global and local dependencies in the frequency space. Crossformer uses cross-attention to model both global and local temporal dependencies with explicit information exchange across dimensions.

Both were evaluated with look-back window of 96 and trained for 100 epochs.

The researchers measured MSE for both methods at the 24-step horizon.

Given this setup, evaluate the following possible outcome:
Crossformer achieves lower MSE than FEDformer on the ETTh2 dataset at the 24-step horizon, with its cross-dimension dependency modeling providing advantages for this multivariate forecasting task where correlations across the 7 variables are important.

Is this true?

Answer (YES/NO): NO